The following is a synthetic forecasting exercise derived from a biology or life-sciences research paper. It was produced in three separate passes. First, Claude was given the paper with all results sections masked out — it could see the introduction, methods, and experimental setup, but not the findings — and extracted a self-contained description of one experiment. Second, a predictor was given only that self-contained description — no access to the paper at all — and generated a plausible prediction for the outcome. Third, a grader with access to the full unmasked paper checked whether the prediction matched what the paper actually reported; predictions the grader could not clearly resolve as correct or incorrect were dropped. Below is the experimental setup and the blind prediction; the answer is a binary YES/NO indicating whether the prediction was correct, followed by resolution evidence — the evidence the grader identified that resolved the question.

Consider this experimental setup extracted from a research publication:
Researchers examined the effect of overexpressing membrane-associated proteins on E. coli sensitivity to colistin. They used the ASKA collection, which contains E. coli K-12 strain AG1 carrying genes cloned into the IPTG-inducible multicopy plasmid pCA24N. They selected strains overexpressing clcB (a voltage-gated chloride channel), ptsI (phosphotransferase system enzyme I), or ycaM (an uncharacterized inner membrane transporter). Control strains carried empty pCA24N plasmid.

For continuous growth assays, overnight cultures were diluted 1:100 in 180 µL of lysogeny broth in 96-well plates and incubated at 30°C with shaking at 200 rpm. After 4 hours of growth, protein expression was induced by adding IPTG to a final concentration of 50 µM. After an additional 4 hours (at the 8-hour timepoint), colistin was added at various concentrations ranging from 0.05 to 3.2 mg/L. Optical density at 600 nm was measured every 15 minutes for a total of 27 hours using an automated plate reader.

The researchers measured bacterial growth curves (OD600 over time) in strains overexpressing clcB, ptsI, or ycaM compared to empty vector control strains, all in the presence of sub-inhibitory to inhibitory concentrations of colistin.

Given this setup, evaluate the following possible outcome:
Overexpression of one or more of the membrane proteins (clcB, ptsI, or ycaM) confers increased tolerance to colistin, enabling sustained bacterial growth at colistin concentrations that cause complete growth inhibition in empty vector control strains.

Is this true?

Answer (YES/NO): NO